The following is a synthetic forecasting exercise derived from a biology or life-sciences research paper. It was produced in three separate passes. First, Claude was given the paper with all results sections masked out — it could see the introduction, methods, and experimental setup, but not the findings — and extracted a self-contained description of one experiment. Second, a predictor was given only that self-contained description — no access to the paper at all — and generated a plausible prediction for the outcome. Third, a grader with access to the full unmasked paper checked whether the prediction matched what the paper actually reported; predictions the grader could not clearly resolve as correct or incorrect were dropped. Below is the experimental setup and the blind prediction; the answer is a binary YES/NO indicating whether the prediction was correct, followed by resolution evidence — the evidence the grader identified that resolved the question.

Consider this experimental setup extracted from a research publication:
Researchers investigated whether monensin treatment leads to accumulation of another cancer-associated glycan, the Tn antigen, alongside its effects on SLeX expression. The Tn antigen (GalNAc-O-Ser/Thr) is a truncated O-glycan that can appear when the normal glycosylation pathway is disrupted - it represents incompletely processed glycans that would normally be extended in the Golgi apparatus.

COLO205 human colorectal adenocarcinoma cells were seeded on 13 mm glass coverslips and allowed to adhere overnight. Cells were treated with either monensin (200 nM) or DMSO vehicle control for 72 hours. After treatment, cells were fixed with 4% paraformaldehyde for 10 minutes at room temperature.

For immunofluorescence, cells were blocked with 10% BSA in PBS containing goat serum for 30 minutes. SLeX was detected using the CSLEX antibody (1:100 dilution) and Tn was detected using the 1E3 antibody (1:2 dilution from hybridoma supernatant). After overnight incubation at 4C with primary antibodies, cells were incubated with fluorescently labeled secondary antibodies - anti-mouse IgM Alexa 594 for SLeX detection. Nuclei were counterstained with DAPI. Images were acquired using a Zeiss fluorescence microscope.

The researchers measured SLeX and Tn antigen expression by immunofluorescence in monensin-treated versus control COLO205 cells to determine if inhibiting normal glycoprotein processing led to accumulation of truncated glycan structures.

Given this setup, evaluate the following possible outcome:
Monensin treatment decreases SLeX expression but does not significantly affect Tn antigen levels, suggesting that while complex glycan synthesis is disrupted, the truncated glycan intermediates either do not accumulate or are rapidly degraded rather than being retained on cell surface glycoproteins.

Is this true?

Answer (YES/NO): NO